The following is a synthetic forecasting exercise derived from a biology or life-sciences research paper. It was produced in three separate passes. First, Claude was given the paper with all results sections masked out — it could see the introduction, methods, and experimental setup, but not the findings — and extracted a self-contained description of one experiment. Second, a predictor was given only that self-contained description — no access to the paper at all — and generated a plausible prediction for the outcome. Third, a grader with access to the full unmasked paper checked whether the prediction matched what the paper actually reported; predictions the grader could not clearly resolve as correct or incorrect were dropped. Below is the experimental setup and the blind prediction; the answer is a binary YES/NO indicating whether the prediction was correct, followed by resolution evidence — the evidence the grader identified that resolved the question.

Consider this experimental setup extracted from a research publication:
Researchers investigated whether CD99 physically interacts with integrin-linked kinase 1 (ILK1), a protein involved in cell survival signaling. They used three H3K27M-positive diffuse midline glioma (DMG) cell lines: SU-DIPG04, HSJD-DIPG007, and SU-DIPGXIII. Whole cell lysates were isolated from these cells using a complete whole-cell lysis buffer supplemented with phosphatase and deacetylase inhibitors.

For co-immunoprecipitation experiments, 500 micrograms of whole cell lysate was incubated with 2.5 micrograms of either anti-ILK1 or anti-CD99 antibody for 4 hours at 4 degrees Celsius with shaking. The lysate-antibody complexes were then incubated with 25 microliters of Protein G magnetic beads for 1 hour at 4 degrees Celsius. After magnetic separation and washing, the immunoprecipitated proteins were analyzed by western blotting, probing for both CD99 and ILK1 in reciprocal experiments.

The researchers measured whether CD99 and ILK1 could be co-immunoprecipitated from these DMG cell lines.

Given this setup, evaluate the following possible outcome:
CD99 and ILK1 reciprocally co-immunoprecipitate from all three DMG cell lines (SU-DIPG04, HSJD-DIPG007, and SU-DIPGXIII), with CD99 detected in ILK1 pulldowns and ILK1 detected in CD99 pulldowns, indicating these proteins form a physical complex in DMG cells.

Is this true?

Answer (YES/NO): YES